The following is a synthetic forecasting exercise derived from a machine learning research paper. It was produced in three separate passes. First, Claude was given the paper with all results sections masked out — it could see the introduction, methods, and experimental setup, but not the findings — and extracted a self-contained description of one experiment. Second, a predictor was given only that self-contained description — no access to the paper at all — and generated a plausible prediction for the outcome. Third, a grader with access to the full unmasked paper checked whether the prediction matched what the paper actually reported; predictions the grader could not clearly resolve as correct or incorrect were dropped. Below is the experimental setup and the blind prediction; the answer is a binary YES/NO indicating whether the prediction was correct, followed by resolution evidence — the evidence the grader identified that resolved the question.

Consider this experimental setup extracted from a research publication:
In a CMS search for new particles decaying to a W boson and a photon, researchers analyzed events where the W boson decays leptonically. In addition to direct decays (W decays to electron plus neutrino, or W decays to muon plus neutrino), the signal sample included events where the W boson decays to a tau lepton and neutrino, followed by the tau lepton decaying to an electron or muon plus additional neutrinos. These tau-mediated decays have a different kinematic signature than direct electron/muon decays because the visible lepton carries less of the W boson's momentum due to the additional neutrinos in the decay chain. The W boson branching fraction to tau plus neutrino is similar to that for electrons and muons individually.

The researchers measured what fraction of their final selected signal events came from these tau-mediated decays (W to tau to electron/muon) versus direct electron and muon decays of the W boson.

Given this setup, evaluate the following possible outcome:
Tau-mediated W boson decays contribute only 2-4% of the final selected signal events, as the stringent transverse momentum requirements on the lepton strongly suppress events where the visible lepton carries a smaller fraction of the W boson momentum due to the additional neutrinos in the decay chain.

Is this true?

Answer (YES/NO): NO